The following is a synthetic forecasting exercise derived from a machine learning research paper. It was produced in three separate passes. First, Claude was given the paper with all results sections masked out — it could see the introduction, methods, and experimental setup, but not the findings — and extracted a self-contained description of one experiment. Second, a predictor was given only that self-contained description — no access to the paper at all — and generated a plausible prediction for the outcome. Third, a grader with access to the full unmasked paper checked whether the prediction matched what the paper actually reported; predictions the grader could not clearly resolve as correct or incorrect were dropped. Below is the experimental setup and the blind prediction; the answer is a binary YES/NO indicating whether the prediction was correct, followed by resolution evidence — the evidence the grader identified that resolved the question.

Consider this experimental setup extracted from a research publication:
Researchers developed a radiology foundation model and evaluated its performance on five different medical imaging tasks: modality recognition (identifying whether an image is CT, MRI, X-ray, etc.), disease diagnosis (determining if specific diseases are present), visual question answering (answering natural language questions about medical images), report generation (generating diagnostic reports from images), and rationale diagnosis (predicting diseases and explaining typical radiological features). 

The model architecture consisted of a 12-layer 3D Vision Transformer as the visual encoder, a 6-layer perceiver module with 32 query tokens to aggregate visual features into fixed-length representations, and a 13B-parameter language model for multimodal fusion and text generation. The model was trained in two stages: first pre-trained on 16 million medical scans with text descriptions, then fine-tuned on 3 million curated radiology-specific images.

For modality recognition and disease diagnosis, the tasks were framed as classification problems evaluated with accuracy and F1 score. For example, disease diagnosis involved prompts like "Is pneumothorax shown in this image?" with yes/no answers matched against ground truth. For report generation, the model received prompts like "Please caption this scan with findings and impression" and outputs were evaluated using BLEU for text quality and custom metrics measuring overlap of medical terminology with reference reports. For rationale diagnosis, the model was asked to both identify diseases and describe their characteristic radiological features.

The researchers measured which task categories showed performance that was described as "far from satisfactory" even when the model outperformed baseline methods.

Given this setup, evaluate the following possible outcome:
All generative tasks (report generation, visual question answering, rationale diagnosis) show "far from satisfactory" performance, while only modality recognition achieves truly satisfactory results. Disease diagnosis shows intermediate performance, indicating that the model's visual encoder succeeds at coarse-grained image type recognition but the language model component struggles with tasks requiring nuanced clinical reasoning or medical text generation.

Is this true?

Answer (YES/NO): NO